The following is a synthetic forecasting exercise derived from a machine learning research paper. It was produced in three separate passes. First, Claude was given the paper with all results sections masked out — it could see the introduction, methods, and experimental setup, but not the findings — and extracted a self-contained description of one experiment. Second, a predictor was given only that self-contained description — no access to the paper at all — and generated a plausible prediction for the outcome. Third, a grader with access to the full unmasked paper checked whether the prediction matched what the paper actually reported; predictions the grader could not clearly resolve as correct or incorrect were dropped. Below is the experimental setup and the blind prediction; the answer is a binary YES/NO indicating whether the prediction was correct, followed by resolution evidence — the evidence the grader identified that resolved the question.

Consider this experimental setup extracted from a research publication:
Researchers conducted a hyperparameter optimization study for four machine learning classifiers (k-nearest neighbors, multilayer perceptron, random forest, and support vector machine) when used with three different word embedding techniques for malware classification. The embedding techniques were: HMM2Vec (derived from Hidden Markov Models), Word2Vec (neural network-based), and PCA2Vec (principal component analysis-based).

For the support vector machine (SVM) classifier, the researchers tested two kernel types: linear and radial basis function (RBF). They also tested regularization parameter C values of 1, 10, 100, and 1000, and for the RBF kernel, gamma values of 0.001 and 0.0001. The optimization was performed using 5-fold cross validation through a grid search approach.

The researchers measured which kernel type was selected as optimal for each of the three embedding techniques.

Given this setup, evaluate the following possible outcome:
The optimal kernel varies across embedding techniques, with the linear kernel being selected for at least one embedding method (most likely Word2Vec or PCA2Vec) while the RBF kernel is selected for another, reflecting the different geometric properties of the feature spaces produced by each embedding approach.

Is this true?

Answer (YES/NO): NO